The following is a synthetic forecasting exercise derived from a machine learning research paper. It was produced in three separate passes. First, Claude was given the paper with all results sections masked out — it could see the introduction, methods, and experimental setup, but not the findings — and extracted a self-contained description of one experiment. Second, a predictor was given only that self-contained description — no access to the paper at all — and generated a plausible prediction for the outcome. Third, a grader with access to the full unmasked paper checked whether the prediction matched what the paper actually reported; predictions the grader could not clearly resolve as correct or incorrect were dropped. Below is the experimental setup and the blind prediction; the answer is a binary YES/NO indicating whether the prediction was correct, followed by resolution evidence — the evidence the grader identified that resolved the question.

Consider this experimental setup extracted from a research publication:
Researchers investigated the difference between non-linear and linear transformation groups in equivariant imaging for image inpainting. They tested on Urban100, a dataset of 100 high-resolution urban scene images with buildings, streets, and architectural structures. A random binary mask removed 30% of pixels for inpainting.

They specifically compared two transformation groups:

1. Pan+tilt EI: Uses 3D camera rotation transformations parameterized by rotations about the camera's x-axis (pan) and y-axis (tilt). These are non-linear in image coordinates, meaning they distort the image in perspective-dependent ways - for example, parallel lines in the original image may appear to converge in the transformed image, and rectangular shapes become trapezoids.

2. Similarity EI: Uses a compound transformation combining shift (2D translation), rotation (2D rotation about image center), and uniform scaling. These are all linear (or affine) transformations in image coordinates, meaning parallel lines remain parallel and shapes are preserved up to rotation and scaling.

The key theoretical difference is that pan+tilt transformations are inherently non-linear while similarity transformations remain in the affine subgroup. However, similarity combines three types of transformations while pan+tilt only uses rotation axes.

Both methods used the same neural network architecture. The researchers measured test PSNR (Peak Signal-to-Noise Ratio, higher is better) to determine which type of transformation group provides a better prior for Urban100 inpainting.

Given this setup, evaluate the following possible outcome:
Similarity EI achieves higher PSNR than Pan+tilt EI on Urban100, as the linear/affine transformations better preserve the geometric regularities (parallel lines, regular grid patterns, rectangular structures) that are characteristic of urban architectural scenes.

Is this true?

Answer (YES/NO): YES